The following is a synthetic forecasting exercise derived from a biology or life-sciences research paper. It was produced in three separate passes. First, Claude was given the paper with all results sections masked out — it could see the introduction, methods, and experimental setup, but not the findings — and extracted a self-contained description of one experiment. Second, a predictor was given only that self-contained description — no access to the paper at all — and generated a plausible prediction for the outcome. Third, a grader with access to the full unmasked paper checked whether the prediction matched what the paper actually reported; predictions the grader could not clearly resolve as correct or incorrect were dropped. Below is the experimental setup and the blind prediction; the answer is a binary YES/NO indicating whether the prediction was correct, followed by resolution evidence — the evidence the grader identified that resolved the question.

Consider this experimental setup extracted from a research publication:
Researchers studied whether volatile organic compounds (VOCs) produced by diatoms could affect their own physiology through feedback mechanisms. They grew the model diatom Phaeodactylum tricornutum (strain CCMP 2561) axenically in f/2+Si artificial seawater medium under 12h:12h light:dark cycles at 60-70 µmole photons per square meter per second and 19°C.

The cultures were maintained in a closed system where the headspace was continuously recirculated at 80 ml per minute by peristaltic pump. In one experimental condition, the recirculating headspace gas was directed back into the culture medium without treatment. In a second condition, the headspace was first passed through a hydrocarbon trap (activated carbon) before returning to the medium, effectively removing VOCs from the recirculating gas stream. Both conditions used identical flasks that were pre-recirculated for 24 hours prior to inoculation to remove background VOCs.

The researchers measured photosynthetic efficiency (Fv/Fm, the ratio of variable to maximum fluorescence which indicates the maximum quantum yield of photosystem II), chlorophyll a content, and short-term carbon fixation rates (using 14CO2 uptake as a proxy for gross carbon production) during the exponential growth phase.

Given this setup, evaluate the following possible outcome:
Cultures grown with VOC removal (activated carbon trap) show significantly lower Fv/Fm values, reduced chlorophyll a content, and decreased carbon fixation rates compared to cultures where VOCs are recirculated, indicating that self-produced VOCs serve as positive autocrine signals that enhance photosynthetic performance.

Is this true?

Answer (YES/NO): NO